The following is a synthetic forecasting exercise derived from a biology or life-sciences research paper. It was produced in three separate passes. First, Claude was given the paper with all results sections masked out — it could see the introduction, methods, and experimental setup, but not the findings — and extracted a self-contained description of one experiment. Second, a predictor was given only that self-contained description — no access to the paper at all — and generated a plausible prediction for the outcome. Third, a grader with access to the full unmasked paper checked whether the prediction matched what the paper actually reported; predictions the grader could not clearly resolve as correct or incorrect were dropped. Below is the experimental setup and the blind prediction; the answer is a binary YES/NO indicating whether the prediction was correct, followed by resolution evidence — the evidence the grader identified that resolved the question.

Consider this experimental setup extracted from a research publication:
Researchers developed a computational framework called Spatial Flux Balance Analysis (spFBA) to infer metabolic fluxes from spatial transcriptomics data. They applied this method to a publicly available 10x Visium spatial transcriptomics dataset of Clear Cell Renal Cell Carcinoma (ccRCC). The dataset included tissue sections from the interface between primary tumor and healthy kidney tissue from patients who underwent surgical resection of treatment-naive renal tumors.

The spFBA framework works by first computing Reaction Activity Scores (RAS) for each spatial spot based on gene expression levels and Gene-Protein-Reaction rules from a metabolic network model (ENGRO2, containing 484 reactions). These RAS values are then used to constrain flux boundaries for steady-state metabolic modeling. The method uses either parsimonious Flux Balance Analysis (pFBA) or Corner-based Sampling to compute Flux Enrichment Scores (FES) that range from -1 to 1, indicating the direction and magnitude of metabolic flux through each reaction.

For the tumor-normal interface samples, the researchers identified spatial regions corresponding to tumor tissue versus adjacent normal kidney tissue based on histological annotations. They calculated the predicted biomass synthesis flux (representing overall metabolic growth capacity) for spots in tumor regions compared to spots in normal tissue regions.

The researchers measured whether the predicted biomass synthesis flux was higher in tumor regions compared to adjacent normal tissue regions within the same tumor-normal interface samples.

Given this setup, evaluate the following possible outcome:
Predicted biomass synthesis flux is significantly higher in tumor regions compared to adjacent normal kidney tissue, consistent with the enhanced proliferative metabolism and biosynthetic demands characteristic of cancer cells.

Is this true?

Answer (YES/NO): YES